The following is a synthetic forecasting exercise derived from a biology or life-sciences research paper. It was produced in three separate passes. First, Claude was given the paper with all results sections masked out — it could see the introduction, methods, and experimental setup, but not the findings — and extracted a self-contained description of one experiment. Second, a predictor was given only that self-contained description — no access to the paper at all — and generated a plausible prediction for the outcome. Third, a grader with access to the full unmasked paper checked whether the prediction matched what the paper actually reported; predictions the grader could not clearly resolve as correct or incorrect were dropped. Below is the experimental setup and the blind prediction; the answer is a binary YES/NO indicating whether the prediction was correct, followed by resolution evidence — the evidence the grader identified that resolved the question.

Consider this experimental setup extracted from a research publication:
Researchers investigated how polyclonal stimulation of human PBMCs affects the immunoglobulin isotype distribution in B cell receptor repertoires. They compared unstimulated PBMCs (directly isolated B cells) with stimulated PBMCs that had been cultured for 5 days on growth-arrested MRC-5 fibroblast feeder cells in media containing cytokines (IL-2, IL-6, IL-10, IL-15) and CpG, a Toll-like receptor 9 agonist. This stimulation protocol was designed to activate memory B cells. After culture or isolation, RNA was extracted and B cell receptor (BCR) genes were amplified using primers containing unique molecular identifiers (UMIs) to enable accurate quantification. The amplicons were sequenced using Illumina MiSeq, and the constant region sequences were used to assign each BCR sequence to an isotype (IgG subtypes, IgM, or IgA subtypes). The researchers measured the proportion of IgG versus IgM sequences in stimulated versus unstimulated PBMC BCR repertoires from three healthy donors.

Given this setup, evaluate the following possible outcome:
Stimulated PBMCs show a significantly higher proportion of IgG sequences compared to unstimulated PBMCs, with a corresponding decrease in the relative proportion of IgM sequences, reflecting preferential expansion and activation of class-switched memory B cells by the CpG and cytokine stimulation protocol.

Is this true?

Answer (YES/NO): YES